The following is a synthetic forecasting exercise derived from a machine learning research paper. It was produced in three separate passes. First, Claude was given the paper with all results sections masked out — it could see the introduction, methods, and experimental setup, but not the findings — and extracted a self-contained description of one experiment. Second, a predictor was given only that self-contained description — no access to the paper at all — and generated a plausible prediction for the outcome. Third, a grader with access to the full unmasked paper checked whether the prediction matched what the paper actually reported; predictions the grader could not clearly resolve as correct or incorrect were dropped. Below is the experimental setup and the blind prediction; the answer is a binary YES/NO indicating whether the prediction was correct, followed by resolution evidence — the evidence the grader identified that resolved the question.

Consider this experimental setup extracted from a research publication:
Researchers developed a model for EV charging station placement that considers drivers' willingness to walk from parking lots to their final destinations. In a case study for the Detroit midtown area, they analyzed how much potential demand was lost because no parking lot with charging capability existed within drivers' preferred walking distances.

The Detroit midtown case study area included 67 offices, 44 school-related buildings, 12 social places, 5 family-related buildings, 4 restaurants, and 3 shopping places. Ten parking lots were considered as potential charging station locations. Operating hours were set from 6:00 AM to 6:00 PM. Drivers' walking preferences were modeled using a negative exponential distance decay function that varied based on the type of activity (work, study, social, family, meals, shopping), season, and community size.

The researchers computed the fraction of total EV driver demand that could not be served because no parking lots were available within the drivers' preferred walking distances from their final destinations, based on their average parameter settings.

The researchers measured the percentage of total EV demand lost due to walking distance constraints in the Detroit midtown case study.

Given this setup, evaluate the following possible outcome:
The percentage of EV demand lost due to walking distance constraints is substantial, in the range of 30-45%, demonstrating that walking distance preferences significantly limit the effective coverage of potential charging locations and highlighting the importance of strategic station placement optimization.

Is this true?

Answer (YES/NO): NO